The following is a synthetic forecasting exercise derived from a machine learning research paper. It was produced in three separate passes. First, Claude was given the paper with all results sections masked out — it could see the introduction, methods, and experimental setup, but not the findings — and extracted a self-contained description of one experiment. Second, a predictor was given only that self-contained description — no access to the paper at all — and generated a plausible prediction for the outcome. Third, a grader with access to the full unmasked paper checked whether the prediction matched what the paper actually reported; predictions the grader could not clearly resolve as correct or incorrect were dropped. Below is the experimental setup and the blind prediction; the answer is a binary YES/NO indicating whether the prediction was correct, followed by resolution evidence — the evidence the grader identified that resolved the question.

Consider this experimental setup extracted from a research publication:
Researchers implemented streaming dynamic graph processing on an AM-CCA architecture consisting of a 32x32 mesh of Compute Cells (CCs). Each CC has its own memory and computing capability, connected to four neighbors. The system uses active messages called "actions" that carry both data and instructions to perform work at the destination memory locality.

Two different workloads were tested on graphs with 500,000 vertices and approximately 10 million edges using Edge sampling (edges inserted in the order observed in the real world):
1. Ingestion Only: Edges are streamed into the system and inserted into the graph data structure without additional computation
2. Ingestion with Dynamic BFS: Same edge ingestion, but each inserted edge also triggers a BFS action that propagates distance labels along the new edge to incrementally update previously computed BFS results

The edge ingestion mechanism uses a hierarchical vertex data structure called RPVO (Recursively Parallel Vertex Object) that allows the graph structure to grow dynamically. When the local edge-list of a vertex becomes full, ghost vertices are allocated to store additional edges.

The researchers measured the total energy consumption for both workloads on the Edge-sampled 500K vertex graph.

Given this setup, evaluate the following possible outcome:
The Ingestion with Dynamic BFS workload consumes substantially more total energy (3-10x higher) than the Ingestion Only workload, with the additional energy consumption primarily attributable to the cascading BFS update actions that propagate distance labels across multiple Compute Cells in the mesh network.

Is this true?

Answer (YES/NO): YES